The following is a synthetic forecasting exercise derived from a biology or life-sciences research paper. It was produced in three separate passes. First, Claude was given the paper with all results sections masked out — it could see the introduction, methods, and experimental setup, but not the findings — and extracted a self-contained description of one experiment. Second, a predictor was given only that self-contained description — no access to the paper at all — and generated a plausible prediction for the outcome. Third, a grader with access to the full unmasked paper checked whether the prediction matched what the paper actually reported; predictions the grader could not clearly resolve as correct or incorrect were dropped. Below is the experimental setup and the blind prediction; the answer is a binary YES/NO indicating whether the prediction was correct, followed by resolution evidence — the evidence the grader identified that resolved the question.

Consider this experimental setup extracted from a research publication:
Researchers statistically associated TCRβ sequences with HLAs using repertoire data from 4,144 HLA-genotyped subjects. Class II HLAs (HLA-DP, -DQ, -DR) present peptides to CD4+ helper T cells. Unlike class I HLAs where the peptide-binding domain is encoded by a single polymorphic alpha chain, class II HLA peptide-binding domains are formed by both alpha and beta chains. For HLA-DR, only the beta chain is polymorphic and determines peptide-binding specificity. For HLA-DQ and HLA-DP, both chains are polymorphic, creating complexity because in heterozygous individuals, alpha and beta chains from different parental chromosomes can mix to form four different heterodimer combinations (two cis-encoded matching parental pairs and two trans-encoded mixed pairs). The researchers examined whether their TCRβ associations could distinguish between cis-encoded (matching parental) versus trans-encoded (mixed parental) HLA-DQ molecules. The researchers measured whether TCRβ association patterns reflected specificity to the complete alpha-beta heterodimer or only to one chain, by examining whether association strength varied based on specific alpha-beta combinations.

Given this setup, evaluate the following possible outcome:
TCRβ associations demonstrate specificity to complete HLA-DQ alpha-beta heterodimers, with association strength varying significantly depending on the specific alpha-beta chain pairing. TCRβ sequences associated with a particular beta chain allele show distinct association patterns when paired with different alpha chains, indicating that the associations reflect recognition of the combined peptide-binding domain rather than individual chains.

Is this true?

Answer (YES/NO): YES